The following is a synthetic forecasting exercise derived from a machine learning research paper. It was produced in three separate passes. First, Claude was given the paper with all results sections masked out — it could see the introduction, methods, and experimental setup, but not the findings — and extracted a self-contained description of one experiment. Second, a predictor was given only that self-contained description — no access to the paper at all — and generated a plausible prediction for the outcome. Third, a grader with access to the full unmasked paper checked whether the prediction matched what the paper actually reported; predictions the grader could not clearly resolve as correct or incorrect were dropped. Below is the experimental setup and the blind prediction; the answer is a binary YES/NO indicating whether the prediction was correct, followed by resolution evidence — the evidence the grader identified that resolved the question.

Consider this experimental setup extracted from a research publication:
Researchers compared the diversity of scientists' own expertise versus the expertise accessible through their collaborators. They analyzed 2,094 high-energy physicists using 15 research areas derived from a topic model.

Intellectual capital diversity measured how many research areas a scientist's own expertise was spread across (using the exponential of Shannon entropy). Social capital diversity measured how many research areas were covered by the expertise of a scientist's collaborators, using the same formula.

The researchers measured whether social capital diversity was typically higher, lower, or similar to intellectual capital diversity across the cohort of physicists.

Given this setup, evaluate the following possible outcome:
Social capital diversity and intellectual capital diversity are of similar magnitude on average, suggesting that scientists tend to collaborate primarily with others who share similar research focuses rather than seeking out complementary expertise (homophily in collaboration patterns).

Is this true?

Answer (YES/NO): NO